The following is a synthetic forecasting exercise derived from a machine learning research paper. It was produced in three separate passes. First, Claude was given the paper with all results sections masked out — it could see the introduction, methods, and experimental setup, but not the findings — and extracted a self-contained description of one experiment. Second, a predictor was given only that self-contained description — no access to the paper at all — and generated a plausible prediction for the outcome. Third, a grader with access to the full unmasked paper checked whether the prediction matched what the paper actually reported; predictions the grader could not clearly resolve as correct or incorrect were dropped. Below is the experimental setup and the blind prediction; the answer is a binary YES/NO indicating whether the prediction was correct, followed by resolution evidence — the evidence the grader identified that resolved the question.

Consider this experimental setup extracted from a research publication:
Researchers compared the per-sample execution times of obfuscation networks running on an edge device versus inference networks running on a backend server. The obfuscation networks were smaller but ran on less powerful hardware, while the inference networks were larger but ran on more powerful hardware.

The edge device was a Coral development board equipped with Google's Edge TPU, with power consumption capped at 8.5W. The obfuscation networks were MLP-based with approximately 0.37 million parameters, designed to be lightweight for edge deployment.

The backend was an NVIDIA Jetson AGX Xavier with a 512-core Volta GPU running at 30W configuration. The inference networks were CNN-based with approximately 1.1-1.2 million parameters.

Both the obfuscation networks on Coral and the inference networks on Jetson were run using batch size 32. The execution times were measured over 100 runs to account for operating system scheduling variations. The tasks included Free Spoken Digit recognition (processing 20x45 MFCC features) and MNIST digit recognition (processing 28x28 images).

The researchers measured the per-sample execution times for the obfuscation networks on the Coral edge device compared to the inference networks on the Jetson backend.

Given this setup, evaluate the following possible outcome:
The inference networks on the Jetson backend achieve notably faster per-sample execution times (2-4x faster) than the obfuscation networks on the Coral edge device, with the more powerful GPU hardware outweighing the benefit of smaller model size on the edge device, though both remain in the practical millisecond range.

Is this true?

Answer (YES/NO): NO